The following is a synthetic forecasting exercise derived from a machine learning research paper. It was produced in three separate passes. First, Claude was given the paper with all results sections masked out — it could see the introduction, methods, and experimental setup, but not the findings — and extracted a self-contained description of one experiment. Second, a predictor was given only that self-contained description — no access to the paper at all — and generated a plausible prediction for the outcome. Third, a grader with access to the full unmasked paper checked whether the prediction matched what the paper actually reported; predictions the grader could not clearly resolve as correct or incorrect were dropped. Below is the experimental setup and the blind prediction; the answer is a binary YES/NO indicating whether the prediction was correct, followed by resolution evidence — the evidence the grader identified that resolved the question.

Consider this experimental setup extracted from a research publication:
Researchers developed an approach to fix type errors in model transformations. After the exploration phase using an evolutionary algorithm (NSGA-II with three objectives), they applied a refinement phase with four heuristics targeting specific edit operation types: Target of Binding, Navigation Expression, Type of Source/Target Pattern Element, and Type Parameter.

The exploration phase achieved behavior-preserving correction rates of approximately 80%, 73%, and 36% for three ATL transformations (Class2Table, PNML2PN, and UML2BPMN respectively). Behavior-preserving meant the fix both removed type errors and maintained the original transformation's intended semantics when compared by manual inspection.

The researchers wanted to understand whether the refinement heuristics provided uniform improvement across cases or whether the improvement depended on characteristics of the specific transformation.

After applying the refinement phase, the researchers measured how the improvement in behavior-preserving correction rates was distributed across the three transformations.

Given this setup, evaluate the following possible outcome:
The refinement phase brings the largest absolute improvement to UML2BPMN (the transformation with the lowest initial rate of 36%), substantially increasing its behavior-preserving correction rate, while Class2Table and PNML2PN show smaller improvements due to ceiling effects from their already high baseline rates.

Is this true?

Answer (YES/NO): YES